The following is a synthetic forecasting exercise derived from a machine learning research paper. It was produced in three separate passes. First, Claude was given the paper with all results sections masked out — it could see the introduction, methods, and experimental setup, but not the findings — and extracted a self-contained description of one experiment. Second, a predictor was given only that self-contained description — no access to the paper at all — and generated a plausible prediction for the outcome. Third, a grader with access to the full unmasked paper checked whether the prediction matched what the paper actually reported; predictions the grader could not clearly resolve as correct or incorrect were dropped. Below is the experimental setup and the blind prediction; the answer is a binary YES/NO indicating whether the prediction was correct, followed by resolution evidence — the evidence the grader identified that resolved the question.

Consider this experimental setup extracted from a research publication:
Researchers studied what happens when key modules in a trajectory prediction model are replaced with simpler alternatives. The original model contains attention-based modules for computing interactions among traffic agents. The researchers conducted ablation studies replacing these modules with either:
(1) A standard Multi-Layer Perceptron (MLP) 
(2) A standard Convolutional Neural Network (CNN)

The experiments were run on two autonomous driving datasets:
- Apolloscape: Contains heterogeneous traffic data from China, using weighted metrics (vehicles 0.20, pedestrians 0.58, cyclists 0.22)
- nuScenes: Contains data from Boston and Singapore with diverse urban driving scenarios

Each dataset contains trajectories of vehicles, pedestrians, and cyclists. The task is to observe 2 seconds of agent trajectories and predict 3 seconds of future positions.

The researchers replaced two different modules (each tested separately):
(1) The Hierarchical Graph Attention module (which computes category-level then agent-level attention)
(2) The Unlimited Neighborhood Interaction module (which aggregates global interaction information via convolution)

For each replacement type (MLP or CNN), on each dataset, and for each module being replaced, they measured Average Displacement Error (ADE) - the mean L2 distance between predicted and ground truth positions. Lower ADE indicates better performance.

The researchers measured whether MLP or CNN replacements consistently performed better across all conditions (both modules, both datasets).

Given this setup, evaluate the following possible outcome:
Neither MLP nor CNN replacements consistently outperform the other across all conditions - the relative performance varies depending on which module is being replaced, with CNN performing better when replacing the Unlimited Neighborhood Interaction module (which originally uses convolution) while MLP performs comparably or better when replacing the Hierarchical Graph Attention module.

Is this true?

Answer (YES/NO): NO